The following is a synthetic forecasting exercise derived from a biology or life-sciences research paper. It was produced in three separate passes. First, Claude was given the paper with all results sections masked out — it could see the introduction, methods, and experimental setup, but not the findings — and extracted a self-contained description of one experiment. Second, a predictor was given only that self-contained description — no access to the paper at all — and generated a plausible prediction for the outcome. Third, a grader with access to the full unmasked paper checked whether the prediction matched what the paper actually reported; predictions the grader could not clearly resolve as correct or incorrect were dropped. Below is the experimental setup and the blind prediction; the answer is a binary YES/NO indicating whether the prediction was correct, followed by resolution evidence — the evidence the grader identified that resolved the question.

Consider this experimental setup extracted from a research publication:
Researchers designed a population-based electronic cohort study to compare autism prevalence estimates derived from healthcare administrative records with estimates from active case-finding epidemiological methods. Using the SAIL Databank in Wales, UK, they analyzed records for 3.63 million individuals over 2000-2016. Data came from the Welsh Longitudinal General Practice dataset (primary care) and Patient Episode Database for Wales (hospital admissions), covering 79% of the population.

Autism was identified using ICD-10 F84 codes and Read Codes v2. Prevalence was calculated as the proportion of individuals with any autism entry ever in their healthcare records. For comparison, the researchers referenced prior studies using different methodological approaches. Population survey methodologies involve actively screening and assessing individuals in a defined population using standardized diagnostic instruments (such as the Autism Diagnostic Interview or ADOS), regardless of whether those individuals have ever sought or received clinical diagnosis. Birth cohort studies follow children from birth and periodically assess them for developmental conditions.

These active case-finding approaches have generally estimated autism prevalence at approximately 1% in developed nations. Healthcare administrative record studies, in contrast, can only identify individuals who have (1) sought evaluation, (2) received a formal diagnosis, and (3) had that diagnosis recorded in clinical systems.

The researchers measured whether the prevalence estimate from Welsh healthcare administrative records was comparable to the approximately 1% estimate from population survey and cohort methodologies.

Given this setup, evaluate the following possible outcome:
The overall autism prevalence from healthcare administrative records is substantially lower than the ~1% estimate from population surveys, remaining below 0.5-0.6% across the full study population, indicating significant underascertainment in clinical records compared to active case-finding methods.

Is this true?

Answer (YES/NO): YES